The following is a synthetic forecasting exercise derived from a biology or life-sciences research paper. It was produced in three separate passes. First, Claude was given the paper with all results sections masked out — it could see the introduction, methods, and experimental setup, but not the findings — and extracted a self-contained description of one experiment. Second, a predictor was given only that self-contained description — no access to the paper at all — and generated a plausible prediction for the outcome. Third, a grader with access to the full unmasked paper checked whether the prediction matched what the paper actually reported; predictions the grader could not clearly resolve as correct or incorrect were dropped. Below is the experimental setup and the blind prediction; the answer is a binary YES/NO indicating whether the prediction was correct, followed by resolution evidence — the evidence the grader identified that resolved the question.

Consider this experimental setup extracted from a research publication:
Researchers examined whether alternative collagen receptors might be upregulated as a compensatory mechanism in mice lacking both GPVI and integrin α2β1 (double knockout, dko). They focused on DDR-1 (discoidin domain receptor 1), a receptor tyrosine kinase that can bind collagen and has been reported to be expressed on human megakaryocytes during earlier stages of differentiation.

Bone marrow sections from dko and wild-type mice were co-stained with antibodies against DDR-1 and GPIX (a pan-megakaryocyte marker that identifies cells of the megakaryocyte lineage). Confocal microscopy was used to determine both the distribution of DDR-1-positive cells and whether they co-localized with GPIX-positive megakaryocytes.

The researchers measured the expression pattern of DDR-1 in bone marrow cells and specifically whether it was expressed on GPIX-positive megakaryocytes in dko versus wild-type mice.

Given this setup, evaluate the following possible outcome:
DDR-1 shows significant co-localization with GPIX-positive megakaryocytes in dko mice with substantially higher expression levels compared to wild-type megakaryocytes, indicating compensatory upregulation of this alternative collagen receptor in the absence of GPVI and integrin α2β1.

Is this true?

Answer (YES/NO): NO